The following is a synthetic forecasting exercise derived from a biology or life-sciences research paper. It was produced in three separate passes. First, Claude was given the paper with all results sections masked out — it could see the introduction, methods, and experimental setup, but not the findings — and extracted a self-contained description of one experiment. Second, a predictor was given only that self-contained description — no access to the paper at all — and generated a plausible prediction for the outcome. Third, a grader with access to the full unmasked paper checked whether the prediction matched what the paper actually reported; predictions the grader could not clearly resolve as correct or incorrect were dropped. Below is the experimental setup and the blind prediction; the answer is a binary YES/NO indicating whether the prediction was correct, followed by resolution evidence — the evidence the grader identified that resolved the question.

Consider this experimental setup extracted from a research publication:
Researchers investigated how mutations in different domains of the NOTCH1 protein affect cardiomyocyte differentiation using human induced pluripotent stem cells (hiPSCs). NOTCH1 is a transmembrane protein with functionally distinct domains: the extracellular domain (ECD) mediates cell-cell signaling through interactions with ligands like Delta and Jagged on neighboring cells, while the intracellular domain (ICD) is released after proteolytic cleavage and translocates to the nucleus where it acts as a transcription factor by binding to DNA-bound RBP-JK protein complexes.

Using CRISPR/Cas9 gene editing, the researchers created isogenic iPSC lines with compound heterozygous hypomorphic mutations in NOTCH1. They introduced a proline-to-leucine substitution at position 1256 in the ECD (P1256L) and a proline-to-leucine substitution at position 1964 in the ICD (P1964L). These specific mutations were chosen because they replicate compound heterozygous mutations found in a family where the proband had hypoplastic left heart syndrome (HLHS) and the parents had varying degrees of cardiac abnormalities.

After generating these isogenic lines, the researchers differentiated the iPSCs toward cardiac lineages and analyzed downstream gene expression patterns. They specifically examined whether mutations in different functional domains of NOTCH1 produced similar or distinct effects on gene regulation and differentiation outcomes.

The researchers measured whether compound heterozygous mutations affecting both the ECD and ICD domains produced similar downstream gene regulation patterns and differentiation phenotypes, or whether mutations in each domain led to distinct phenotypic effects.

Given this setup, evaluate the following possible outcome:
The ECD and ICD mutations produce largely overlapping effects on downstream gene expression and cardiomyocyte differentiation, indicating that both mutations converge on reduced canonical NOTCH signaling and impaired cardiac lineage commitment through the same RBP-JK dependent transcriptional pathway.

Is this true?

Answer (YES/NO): NO